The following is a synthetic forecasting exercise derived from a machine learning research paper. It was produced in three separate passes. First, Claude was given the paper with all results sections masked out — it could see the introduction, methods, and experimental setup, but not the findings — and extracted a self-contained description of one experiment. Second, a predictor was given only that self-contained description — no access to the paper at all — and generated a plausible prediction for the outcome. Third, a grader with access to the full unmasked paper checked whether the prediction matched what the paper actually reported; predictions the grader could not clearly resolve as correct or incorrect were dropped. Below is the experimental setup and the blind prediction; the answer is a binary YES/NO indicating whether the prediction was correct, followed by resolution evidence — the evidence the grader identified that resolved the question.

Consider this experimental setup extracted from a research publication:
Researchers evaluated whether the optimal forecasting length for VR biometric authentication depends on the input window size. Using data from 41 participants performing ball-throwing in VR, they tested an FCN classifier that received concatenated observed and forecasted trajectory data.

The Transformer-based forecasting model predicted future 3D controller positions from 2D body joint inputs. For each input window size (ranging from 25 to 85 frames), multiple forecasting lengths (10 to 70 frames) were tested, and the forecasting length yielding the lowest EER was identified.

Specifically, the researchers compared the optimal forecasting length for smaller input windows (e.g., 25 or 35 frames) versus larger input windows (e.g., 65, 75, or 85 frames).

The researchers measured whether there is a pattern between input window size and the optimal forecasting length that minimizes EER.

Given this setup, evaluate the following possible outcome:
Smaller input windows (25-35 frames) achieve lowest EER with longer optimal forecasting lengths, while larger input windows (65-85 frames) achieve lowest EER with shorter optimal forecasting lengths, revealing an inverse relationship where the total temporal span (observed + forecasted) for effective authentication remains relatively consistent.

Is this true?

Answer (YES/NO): YES